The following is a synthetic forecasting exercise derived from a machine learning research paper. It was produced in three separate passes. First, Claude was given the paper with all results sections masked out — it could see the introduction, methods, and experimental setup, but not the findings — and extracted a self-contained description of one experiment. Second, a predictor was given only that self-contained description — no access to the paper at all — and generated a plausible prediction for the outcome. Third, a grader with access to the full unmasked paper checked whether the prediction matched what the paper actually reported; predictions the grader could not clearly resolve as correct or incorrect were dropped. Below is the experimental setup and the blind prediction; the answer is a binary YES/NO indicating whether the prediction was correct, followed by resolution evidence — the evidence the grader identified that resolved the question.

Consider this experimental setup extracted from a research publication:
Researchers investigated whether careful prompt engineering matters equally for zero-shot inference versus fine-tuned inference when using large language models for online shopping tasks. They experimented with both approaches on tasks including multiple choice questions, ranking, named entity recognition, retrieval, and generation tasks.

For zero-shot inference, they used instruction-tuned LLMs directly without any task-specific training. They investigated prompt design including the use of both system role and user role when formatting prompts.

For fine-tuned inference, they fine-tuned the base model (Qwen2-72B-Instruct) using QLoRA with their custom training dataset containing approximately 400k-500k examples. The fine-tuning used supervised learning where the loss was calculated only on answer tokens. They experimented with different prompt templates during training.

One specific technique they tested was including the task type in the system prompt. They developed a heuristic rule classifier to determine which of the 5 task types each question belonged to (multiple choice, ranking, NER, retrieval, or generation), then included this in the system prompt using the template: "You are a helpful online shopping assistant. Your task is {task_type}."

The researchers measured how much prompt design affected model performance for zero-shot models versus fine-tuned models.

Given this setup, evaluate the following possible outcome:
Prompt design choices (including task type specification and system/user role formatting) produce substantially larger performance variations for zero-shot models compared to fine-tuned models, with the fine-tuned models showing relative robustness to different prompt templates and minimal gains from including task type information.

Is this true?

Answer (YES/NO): YES